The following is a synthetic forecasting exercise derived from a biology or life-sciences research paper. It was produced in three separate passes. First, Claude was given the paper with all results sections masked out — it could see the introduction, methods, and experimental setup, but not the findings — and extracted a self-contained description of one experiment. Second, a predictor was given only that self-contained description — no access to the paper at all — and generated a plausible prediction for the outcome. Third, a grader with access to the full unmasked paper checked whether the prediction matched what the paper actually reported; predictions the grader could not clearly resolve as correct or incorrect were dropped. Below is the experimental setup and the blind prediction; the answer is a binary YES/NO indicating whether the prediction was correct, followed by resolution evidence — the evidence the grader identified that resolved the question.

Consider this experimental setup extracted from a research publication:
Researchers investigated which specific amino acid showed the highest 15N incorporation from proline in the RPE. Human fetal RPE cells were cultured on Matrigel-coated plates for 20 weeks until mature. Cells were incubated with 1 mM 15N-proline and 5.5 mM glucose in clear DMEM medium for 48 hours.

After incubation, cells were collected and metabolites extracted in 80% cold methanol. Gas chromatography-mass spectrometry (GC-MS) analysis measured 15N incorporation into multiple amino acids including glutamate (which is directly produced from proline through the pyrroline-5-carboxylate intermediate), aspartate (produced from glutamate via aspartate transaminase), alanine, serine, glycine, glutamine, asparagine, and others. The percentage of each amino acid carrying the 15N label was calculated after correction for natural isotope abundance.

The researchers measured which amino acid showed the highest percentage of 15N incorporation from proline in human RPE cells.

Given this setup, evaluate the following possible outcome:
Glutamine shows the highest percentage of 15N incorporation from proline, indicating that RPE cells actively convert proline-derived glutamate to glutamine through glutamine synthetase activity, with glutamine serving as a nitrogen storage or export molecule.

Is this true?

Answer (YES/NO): YES